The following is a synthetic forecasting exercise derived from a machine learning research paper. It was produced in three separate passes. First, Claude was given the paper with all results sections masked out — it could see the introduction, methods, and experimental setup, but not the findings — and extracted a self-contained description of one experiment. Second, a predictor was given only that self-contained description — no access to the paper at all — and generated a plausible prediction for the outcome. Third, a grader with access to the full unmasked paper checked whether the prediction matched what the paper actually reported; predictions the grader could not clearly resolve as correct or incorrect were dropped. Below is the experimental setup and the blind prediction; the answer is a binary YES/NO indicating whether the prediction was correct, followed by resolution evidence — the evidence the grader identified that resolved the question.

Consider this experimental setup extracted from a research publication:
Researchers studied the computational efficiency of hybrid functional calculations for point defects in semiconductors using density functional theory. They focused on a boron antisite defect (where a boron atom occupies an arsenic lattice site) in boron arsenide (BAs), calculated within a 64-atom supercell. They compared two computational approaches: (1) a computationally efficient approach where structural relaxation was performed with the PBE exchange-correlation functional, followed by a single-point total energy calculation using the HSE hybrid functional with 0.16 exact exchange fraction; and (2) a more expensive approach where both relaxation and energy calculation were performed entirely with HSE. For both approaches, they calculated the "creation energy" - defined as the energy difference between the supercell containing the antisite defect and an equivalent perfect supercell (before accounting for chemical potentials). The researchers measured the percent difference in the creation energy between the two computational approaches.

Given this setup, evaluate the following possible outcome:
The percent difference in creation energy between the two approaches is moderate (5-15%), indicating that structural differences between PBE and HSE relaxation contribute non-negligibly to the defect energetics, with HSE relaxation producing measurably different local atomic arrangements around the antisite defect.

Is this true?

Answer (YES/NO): NO